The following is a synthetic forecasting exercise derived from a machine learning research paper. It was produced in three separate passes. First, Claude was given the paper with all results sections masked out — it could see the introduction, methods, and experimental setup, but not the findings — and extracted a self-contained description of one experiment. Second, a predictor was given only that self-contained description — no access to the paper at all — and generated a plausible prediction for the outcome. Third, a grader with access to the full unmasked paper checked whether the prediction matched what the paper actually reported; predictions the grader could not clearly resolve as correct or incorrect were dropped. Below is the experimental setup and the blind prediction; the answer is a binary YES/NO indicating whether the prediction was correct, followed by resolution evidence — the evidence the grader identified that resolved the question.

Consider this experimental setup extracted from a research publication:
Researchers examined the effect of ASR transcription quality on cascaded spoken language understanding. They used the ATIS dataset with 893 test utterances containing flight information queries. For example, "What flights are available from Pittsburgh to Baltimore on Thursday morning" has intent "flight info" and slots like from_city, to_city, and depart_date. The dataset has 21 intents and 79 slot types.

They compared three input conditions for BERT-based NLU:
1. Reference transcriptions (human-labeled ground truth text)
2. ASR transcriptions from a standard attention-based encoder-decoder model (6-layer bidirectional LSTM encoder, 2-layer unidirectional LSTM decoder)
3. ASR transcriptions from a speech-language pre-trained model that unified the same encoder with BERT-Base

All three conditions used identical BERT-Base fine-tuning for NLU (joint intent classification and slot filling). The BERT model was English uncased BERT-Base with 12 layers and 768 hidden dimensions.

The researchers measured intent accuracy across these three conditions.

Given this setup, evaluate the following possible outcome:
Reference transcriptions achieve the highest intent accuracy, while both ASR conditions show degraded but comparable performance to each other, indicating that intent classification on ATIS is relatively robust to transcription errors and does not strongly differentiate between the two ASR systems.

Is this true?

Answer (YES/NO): YES